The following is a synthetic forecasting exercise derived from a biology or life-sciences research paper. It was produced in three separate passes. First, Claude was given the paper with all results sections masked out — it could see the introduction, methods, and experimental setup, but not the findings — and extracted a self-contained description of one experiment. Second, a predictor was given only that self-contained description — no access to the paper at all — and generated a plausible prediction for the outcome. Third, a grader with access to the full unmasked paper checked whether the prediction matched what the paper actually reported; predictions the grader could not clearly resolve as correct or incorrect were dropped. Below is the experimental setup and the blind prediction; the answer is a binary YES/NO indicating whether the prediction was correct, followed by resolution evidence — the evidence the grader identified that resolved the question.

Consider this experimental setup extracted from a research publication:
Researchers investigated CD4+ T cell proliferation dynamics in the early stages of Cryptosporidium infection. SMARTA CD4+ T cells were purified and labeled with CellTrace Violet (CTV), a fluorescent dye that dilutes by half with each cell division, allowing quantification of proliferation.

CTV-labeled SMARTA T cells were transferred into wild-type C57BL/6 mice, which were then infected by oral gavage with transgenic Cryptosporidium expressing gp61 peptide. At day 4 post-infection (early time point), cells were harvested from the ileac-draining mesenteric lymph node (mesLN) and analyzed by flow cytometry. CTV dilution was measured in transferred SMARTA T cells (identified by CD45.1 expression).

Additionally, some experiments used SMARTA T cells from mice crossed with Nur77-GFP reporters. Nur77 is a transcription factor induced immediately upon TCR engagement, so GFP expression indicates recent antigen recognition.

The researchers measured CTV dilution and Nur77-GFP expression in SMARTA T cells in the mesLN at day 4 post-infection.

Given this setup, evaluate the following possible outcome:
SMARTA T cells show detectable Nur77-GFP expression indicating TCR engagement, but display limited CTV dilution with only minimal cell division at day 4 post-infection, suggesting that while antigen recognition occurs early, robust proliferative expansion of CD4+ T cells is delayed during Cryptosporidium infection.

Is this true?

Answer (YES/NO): YES